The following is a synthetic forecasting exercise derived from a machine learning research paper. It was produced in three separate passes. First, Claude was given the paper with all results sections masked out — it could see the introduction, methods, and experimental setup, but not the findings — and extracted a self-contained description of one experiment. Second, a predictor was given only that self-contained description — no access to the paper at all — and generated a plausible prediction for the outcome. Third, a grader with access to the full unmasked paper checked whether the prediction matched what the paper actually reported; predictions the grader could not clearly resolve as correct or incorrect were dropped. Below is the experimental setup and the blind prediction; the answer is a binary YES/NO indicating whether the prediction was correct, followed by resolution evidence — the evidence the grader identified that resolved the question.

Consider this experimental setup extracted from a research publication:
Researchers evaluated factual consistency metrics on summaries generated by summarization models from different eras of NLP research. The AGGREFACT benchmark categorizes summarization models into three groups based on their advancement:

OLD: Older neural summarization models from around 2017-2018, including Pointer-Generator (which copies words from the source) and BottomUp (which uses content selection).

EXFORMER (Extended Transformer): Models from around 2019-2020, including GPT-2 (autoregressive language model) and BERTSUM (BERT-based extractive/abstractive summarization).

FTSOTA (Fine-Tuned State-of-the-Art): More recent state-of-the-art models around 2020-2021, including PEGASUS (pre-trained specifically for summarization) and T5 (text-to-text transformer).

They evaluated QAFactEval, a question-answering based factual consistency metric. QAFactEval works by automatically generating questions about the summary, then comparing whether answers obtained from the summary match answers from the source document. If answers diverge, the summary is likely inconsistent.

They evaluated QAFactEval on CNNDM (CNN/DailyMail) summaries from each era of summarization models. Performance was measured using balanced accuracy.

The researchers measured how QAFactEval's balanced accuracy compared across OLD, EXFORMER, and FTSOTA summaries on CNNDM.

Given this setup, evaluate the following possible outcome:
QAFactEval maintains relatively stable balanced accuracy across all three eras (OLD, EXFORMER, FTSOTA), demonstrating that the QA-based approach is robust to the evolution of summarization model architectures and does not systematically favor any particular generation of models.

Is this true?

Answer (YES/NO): NO